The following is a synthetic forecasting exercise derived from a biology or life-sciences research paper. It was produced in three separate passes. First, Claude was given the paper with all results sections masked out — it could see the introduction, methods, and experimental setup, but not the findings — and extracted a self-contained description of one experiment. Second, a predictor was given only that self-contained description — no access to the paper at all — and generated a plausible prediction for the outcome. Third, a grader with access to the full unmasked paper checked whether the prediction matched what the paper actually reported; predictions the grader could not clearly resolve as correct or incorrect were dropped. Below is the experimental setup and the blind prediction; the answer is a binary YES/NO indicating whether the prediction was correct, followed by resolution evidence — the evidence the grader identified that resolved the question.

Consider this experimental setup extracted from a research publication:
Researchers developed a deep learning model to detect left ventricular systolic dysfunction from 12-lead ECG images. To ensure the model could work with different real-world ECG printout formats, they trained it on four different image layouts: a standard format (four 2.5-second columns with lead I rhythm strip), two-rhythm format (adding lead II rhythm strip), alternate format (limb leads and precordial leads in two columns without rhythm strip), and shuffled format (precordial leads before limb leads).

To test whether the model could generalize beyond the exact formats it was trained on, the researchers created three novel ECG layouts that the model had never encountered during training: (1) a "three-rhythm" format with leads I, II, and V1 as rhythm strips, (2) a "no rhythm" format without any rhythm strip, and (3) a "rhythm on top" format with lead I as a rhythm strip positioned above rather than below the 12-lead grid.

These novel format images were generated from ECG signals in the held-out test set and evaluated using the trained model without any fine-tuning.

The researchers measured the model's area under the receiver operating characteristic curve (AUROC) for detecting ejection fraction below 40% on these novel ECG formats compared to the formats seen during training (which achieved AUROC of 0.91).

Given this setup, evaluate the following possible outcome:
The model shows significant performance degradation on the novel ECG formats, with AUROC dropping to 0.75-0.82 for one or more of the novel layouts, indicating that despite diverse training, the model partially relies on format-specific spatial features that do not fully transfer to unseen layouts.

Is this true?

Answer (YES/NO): NO